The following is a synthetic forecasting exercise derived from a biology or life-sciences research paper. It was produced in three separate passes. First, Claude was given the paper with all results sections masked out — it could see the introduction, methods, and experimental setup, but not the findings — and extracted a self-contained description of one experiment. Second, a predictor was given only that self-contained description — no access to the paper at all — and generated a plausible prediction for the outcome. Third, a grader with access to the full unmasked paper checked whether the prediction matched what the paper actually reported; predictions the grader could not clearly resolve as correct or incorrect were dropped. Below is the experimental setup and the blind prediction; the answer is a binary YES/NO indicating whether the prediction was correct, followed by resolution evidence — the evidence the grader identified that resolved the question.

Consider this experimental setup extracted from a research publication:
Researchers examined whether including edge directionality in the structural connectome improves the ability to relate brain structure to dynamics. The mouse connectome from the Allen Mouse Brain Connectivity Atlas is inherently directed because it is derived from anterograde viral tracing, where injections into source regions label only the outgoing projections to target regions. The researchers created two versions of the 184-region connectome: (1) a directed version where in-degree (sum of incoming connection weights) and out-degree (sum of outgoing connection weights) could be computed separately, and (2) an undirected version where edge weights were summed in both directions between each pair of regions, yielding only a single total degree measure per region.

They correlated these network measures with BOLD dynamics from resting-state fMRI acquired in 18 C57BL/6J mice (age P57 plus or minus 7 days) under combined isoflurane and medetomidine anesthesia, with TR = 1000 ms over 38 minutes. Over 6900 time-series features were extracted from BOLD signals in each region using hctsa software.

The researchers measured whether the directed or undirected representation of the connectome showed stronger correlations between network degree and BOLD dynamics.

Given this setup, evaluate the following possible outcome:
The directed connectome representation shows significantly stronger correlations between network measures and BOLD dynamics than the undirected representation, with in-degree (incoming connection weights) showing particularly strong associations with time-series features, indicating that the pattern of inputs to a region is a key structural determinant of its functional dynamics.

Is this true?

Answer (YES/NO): YES